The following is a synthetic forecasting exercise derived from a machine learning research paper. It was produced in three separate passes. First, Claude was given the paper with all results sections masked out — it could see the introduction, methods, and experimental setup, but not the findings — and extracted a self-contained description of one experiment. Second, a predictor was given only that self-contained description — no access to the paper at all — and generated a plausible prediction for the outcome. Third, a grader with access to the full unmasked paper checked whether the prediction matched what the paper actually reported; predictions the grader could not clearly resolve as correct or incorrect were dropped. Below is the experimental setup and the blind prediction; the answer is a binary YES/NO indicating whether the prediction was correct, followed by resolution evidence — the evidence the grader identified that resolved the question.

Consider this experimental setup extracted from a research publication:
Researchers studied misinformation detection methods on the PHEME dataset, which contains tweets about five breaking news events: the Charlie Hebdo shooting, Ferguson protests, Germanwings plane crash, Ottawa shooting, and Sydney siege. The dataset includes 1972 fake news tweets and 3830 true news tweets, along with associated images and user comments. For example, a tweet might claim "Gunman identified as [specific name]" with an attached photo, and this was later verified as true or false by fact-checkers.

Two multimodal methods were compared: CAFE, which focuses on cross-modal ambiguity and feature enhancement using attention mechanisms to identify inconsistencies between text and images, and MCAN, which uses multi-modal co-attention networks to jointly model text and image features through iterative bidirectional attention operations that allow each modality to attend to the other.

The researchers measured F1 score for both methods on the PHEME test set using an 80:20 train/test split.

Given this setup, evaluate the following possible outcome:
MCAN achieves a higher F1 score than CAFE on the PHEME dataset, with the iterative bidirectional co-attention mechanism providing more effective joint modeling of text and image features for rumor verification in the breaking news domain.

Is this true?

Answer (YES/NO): YES